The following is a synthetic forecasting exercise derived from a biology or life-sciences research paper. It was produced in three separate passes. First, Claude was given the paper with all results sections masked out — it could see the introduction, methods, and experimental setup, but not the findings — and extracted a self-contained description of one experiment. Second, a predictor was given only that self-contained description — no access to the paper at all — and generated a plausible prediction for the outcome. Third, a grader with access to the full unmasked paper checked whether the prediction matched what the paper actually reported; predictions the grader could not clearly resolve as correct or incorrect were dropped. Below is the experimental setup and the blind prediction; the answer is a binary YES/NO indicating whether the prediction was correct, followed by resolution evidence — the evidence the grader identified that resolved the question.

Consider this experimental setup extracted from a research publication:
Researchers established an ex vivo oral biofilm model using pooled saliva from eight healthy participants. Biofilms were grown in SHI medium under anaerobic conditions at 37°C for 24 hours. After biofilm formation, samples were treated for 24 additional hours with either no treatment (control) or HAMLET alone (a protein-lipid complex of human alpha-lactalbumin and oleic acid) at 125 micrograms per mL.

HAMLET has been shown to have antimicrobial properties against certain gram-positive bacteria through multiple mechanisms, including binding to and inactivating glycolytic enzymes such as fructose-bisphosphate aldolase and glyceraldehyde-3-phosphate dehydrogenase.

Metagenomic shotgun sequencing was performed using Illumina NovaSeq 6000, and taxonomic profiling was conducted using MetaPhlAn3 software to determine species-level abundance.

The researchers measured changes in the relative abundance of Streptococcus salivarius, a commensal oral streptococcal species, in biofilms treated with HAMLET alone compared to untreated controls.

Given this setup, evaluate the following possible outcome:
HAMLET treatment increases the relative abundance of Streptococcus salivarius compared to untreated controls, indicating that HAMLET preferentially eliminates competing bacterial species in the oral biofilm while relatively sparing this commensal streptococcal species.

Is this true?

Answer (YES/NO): YES